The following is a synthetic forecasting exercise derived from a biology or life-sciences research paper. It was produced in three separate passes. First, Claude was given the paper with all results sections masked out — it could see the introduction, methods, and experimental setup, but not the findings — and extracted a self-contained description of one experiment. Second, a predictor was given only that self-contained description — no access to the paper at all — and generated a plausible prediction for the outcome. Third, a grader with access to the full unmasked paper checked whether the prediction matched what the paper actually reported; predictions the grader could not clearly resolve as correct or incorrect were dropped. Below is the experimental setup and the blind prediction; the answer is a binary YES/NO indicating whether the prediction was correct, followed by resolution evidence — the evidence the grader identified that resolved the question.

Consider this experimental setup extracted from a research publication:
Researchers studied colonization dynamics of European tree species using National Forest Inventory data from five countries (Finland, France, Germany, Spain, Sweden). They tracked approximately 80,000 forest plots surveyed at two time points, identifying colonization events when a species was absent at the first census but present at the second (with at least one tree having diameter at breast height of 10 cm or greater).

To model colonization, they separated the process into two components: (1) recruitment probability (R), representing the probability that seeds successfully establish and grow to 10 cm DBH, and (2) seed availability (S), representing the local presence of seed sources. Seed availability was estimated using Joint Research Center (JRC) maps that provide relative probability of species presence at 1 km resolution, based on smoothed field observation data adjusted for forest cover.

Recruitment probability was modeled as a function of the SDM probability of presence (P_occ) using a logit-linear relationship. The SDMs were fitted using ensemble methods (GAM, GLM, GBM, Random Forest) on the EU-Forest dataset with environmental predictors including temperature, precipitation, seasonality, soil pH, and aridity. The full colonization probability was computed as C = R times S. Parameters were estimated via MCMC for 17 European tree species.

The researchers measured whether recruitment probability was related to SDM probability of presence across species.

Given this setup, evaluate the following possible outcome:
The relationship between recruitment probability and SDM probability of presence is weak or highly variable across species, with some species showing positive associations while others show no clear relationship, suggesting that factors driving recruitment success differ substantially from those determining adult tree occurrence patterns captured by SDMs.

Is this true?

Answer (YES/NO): NO